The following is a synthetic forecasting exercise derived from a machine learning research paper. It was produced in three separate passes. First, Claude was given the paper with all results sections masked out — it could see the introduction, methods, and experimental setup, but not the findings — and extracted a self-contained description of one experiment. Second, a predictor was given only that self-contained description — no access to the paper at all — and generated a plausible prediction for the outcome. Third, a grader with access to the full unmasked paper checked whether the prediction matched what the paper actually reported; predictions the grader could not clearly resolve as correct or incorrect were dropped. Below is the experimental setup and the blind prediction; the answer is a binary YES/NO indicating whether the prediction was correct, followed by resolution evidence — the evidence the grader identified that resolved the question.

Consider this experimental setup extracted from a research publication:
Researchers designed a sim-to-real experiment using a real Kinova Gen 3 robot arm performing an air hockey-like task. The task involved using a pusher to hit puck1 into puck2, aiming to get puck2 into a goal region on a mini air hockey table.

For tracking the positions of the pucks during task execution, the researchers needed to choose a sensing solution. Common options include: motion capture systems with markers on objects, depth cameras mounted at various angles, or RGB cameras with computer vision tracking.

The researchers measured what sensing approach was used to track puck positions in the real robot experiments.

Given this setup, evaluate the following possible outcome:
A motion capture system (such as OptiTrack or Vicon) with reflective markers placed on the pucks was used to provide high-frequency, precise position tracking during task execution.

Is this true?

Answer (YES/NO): NO